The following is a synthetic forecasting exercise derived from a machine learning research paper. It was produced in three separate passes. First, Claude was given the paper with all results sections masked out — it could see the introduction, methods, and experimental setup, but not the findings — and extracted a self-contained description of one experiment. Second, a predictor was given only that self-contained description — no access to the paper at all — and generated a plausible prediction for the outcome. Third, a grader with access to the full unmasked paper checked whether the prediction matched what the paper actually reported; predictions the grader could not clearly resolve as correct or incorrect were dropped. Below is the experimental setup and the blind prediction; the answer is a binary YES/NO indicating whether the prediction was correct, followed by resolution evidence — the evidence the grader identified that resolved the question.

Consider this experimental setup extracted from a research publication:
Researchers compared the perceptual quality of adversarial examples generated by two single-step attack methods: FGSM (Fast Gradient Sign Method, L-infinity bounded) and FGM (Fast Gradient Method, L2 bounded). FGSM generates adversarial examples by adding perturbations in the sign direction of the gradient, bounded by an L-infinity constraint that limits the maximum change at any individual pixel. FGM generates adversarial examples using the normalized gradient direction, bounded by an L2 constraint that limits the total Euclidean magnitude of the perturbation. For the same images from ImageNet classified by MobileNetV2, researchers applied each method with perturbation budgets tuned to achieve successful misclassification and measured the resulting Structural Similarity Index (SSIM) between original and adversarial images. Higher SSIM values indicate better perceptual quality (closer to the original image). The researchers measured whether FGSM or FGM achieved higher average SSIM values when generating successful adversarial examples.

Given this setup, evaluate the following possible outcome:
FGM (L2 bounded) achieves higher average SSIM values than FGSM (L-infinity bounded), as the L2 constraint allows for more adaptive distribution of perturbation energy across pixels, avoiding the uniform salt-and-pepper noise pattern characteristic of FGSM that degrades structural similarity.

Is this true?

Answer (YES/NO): YES